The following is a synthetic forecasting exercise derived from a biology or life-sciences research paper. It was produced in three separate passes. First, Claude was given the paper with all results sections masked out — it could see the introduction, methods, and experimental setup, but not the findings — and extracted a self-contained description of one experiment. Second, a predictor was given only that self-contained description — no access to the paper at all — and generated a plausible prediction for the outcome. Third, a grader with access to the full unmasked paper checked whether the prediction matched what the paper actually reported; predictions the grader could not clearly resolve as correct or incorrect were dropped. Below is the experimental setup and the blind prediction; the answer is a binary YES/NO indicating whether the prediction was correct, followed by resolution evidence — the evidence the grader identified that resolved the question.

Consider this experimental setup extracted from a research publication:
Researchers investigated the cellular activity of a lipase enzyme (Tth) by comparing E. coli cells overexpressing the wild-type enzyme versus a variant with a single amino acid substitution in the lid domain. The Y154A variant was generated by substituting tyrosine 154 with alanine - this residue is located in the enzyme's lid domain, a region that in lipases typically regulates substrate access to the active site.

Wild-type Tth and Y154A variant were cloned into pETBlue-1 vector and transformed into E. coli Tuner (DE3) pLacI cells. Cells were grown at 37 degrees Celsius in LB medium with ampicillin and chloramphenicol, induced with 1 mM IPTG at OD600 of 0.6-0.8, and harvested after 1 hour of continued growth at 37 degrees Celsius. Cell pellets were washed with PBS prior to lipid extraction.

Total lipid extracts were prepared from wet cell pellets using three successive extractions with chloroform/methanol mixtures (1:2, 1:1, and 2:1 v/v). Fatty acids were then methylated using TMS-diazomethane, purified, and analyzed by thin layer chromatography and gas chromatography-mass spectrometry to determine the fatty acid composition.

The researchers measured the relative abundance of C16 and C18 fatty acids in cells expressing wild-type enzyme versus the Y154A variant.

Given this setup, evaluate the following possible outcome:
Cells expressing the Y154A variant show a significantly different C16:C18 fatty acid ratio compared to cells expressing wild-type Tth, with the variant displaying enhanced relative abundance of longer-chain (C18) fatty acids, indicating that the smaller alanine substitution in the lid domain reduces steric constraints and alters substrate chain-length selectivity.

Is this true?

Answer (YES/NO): NO